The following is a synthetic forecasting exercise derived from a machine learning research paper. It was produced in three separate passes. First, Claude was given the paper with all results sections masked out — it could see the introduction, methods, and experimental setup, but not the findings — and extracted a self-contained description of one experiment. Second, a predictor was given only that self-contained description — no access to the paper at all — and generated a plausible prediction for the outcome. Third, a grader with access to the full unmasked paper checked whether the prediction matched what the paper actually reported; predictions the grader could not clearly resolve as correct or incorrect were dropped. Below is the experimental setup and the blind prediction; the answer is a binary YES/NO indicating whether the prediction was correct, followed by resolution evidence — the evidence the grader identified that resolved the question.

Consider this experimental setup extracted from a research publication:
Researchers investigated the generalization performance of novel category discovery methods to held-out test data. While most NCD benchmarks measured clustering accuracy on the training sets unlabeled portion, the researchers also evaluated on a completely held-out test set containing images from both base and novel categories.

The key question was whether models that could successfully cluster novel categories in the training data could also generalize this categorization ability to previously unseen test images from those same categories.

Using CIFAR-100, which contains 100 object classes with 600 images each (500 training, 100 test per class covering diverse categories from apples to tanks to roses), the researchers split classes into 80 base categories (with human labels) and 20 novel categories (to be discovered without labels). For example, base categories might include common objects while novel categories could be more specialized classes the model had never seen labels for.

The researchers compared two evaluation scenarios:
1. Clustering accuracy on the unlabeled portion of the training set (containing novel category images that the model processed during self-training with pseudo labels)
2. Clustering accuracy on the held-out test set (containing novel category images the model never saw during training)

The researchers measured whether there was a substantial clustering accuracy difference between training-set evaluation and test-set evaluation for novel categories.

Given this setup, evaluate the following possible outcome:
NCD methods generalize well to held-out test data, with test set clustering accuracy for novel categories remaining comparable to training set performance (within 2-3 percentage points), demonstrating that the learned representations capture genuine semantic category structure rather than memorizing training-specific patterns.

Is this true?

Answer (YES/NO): NO